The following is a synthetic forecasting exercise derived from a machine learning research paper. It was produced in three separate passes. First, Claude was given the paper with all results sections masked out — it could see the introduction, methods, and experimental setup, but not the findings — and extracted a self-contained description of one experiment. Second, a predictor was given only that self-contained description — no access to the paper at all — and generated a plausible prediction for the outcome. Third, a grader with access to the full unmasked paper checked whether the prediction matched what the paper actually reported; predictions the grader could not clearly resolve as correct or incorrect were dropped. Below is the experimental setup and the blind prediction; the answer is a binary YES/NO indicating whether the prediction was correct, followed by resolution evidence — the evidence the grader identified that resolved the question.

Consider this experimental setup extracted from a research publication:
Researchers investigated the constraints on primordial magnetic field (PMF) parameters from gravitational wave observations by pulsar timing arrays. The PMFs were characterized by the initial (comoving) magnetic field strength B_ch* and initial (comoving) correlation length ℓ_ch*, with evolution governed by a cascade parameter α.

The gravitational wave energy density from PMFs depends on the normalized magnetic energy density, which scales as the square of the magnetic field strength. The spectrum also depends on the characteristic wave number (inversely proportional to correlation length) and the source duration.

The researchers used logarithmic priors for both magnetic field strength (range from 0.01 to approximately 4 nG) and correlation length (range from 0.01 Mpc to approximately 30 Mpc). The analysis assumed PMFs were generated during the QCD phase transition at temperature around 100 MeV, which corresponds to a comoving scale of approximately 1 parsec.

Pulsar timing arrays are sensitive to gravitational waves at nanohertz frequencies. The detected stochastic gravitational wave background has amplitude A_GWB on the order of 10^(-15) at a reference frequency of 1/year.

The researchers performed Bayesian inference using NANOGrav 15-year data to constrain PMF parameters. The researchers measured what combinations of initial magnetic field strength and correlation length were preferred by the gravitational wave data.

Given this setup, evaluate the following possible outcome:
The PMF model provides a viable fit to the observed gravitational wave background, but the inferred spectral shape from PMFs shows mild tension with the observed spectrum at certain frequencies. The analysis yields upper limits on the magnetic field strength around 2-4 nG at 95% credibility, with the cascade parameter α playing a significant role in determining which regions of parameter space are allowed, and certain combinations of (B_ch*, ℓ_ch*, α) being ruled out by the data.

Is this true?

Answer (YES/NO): NO